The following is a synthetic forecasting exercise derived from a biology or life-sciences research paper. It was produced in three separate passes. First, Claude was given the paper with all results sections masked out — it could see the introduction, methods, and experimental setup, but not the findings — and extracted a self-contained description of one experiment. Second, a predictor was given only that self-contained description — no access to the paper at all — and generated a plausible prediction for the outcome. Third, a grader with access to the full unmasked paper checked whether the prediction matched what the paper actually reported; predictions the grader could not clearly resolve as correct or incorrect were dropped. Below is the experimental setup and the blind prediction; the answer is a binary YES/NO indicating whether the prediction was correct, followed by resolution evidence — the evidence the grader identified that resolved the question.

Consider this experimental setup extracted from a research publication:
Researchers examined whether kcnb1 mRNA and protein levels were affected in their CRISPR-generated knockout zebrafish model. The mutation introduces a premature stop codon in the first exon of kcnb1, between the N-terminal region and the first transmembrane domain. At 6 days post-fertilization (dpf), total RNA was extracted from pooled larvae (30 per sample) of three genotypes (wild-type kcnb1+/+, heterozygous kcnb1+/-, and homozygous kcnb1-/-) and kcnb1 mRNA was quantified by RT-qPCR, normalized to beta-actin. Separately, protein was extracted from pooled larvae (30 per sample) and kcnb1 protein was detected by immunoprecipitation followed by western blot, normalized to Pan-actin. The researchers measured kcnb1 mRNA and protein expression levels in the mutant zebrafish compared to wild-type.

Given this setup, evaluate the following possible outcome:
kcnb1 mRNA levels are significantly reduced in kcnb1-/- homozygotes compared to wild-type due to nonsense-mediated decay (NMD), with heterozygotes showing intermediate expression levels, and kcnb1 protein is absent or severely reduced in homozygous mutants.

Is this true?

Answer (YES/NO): NO